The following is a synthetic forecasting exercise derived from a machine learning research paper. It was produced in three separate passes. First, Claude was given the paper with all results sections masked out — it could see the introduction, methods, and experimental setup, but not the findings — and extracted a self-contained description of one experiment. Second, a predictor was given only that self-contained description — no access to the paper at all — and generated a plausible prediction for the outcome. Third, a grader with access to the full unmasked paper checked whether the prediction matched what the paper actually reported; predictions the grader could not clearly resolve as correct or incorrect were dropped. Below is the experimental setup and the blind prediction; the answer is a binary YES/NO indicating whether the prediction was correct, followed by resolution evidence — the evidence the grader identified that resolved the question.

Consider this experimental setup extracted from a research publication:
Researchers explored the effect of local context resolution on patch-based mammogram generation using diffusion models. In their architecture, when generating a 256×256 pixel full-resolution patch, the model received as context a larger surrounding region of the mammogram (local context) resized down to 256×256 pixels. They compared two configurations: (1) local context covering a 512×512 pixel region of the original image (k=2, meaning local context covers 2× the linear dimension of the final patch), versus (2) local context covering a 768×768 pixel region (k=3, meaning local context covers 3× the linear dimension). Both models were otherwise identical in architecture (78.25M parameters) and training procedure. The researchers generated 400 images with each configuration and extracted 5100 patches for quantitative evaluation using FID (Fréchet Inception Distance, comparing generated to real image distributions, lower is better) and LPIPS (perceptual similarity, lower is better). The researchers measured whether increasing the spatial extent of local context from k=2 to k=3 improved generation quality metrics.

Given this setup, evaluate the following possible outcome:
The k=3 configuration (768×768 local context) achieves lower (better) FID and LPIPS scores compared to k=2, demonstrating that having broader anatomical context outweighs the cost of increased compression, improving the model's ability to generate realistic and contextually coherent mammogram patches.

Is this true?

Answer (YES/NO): NO